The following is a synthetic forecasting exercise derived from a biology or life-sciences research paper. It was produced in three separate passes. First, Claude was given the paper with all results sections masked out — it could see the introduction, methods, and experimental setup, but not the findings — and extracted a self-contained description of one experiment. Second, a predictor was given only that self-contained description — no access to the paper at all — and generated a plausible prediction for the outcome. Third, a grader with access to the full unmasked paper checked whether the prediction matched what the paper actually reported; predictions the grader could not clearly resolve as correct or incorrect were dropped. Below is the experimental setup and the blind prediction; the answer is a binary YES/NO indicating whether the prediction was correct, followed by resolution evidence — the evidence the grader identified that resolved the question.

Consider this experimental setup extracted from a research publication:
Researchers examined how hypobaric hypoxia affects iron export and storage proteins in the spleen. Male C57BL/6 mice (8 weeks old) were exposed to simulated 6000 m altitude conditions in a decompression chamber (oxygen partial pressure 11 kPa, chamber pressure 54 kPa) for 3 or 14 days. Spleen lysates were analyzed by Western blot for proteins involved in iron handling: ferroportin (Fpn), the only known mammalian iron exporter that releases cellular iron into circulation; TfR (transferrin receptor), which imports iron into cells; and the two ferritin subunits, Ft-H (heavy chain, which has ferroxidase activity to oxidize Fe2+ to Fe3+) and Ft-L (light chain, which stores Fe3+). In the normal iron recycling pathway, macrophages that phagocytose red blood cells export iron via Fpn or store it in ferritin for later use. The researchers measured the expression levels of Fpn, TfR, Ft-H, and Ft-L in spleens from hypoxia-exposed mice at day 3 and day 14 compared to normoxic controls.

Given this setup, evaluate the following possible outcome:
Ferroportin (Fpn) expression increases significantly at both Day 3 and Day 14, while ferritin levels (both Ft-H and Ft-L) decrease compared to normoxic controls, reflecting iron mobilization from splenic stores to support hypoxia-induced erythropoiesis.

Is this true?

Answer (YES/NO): YES